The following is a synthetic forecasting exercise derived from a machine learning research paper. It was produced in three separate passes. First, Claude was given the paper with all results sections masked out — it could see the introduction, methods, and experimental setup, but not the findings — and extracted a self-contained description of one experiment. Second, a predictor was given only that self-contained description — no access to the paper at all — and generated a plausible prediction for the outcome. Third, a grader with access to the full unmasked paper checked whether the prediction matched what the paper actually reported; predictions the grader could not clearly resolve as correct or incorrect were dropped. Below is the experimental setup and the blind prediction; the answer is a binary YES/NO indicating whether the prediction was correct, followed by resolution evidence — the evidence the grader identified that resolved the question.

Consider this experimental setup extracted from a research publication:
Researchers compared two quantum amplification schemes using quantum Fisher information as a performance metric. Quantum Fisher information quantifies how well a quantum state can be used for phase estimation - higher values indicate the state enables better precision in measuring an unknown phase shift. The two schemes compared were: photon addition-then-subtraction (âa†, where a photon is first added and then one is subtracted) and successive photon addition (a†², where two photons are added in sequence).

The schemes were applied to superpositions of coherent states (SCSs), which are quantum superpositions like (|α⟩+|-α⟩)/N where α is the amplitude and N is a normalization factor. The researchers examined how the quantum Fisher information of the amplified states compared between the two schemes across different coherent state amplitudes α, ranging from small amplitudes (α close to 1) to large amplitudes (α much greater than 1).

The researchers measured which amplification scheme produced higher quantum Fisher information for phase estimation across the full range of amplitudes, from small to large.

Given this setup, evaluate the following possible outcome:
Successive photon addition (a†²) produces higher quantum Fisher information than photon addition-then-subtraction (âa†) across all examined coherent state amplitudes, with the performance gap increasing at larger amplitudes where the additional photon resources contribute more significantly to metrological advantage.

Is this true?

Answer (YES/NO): NO